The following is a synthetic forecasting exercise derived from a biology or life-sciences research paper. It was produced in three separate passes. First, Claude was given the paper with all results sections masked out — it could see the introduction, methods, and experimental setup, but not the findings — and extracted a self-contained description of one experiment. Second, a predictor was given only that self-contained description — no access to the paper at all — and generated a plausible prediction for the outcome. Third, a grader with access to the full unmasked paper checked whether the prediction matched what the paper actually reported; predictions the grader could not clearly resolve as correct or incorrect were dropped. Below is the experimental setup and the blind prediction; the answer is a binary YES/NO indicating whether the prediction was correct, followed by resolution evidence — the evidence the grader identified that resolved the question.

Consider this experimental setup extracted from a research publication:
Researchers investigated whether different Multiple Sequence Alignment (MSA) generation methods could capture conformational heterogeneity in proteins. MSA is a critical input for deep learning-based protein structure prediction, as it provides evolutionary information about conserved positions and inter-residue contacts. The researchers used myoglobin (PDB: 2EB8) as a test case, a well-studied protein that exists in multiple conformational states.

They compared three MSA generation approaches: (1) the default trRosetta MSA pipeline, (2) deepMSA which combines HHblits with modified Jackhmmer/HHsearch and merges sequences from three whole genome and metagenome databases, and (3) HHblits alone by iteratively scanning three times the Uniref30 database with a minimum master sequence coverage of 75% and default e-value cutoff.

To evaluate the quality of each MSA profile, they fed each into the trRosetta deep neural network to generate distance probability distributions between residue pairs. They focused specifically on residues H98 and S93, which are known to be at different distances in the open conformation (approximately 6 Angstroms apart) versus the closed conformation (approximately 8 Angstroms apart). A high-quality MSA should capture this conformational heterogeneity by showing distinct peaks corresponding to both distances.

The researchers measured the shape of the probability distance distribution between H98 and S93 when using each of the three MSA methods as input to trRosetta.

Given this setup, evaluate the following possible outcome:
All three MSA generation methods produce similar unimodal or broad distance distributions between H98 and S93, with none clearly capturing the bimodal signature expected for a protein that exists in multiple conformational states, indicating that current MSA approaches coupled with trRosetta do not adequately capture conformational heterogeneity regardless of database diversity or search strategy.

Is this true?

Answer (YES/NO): NO